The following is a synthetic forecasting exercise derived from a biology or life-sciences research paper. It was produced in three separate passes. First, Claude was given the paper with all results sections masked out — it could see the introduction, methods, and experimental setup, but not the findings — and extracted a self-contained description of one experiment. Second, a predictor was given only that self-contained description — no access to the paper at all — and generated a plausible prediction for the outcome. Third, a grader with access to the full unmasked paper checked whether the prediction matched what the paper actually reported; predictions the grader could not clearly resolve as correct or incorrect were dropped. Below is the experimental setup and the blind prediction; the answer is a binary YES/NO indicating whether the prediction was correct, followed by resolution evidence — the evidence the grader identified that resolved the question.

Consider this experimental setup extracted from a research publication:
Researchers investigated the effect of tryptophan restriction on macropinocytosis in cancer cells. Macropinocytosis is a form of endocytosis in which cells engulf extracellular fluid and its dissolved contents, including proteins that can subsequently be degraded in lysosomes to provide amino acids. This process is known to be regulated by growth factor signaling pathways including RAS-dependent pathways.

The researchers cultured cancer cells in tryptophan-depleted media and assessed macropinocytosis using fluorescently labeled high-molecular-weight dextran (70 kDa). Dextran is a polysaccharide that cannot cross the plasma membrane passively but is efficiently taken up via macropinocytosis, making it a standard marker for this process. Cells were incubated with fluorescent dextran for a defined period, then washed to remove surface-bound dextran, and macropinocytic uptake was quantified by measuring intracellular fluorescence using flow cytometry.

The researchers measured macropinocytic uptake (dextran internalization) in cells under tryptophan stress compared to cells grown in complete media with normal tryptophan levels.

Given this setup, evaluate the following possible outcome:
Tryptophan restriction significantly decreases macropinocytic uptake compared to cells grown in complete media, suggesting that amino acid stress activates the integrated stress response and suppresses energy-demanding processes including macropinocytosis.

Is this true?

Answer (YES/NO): NO